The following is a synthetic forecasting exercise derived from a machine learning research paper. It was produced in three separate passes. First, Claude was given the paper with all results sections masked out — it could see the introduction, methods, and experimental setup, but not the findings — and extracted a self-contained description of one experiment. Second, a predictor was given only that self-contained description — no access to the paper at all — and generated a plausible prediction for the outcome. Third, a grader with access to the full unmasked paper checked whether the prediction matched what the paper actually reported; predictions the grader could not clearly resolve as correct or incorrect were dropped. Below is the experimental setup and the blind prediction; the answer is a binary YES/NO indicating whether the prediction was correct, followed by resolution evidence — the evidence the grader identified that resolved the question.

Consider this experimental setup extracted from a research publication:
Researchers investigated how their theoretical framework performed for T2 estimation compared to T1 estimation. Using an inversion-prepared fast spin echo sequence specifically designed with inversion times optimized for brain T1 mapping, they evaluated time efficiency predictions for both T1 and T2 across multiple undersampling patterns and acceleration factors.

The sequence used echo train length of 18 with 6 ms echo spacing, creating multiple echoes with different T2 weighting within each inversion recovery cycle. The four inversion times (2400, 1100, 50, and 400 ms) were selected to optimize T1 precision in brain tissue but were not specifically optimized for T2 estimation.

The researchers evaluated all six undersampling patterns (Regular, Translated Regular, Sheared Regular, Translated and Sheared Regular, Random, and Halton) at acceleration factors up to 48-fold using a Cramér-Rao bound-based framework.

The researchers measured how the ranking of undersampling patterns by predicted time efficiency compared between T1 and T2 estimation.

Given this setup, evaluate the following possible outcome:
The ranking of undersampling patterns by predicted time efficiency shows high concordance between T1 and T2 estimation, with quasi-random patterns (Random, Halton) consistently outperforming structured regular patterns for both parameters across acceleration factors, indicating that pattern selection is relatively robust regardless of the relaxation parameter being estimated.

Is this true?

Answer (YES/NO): YES